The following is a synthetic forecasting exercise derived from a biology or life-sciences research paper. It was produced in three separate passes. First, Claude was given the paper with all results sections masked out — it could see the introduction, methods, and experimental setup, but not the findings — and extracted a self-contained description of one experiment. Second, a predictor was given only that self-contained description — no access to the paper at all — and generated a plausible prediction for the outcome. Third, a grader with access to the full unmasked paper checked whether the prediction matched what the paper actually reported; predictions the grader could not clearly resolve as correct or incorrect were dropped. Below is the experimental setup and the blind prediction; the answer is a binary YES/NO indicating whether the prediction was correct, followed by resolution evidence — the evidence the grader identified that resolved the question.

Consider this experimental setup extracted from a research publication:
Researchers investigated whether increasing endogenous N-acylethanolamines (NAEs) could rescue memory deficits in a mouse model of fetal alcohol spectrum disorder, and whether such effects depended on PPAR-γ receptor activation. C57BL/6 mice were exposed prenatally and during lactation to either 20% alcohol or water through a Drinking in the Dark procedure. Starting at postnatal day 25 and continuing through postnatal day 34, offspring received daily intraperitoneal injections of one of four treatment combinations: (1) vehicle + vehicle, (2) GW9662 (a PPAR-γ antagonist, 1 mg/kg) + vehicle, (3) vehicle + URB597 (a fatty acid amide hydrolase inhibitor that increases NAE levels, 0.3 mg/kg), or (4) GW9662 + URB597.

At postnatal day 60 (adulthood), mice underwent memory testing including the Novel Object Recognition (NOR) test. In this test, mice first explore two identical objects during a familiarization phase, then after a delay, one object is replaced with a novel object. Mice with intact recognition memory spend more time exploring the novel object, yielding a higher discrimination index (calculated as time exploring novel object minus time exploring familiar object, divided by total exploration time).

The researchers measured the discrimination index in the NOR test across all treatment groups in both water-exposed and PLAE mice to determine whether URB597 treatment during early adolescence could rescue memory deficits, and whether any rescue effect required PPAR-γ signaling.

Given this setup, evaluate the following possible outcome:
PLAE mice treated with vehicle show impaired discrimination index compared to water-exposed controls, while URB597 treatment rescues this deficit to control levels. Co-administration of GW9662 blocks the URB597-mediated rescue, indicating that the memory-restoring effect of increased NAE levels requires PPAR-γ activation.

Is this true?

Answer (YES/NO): YES